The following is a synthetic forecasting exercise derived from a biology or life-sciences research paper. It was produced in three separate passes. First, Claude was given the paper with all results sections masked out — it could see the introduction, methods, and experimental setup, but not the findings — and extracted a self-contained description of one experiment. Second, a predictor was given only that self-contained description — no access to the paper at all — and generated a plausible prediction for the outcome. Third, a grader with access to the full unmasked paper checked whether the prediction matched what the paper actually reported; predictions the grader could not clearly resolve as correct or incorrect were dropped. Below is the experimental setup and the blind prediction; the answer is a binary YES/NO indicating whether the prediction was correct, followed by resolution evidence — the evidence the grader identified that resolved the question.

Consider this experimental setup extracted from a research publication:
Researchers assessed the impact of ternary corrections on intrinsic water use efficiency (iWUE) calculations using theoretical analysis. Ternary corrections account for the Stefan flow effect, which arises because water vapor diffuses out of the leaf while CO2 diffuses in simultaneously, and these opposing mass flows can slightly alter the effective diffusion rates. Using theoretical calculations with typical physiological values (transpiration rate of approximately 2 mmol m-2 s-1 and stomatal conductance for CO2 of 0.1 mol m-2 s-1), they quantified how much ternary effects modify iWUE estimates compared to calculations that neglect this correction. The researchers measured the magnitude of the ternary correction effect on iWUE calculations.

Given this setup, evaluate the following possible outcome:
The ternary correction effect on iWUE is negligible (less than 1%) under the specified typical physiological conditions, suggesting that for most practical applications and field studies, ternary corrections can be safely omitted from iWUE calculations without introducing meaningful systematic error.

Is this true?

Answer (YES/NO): NO